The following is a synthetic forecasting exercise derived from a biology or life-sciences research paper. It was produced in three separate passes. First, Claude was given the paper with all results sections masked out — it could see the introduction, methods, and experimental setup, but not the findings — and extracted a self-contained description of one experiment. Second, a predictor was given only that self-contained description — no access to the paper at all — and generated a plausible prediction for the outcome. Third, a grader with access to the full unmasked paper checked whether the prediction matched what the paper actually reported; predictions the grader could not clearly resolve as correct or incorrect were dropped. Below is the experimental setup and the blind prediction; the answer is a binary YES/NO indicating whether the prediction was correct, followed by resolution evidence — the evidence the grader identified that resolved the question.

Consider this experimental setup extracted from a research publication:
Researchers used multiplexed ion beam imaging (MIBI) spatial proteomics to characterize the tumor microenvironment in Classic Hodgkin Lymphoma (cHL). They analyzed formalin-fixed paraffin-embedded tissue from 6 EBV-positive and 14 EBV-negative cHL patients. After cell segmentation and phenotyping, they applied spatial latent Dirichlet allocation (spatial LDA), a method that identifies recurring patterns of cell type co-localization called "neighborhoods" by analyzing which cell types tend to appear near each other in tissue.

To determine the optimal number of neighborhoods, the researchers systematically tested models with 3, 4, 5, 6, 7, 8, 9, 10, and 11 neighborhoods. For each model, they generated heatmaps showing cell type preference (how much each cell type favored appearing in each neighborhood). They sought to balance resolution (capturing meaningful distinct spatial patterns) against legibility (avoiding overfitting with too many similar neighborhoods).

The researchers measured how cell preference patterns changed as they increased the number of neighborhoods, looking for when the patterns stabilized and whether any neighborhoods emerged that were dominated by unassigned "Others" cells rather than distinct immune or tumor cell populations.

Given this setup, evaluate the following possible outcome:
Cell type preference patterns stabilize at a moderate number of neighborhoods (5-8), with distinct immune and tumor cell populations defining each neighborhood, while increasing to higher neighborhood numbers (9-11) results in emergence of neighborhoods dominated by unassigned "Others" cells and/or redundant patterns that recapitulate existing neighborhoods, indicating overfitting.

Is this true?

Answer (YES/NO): YES